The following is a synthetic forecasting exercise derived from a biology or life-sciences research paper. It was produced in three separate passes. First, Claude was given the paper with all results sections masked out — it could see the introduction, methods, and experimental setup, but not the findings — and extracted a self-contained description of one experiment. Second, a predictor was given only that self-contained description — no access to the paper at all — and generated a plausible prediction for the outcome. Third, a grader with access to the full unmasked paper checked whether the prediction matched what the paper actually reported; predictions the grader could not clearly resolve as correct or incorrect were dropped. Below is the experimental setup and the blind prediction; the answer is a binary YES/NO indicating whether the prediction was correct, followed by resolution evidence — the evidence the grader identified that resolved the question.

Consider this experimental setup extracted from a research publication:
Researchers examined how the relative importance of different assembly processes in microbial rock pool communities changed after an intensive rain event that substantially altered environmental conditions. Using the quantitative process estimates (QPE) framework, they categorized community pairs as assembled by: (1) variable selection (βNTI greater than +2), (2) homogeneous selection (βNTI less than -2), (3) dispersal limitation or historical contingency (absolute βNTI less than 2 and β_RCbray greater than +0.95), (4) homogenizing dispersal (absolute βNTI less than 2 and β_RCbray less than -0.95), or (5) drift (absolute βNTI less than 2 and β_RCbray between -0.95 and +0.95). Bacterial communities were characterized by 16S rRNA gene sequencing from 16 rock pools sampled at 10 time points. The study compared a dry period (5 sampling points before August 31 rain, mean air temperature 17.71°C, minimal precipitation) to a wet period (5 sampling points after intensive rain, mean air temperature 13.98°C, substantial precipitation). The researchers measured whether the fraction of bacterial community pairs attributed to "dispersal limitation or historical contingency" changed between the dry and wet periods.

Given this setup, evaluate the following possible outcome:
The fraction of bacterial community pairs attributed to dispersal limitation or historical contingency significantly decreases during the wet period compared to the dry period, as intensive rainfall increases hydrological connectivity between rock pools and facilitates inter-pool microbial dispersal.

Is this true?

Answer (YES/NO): NO